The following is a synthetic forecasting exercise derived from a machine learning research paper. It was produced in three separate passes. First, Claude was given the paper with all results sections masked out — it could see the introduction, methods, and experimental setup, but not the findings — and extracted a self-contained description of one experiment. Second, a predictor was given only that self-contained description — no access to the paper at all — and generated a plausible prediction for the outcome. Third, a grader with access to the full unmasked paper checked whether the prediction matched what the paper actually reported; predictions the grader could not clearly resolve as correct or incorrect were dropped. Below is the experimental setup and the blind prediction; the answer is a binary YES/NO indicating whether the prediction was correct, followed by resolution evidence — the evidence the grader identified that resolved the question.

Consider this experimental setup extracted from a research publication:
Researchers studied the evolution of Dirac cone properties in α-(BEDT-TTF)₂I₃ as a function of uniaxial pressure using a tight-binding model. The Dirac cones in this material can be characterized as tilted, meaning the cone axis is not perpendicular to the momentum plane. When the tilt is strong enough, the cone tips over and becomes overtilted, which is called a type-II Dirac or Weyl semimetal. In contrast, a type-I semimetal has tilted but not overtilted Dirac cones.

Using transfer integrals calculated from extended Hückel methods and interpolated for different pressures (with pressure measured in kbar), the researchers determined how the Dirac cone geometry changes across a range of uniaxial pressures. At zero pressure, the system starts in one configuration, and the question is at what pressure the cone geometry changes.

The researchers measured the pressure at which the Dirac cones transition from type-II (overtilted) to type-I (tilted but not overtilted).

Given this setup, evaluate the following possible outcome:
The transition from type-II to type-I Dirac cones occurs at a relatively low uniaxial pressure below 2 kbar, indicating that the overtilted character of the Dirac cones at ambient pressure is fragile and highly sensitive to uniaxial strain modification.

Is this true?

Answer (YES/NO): NO